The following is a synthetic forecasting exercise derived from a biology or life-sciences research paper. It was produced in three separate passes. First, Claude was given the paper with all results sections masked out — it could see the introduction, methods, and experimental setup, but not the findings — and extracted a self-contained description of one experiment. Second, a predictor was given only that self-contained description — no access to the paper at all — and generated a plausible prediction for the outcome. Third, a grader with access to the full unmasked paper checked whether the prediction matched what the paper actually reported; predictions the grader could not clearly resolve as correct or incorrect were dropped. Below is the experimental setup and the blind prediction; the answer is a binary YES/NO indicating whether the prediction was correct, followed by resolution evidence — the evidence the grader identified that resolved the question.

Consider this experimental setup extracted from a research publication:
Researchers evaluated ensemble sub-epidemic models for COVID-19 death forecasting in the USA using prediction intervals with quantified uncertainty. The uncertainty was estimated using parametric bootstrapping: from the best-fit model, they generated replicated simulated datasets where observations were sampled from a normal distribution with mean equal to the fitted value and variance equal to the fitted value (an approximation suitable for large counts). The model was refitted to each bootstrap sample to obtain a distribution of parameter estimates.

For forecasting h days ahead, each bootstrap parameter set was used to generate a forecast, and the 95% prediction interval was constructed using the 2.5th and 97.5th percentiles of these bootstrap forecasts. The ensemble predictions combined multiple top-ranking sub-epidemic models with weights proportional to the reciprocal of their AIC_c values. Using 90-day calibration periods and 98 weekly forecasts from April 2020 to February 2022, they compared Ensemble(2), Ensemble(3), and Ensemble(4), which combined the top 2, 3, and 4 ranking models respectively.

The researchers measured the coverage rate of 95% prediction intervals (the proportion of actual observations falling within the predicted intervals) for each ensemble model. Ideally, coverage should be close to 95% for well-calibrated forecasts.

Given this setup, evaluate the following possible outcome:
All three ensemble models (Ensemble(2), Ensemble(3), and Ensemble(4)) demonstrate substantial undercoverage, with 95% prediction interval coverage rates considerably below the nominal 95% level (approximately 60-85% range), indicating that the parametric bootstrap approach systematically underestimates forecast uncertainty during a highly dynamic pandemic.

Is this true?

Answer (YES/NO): NO